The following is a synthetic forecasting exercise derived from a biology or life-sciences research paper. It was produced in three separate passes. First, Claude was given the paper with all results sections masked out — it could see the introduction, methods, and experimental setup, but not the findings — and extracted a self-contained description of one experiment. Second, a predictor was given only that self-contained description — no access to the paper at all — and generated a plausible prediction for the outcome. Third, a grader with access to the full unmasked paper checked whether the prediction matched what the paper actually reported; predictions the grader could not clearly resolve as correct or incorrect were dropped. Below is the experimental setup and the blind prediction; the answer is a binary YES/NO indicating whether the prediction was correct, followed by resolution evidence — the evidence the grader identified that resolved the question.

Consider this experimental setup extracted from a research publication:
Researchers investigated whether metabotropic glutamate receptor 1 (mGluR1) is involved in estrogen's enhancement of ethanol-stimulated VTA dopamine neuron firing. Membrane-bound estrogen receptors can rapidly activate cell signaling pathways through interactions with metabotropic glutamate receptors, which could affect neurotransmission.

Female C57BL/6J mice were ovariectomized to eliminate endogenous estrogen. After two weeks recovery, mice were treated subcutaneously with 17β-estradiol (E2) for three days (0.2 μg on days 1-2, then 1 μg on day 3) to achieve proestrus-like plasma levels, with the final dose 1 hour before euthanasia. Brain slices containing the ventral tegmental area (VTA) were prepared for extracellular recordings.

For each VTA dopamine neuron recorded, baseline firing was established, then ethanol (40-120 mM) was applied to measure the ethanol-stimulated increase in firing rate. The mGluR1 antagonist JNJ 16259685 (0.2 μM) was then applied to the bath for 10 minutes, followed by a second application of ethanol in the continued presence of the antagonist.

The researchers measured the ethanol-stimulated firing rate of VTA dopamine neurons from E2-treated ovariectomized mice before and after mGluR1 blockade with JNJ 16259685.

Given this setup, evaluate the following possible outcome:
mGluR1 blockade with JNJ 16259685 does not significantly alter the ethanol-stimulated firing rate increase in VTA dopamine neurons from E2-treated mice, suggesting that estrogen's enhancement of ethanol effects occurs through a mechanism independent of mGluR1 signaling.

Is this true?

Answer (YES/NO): NO